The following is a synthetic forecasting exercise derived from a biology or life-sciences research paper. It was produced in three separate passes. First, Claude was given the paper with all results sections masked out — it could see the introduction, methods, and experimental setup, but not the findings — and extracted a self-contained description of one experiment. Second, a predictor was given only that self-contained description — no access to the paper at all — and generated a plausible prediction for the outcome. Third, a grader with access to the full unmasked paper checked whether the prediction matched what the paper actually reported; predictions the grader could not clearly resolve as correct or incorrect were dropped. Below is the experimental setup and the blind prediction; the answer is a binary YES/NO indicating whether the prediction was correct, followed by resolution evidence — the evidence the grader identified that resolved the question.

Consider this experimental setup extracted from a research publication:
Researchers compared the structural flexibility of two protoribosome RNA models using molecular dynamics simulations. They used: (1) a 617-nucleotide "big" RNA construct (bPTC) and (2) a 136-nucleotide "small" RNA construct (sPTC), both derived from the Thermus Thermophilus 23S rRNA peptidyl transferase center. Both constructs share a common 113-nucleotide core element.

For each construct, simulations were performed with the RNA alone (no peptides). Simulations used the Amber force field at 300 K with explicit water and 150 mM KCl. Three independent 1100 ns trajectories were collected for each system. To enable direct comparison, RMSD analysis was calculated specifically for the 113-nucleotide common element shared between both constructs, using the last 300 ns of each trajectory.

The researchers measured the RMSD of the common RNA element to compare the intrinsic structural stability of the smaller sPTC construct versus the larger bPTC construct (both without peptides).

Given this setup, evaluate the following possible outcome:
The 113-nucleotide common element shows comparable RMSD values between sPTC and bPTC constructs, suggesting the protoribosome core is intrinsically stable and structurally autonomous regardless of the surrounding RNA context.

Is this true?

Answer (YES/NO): NO